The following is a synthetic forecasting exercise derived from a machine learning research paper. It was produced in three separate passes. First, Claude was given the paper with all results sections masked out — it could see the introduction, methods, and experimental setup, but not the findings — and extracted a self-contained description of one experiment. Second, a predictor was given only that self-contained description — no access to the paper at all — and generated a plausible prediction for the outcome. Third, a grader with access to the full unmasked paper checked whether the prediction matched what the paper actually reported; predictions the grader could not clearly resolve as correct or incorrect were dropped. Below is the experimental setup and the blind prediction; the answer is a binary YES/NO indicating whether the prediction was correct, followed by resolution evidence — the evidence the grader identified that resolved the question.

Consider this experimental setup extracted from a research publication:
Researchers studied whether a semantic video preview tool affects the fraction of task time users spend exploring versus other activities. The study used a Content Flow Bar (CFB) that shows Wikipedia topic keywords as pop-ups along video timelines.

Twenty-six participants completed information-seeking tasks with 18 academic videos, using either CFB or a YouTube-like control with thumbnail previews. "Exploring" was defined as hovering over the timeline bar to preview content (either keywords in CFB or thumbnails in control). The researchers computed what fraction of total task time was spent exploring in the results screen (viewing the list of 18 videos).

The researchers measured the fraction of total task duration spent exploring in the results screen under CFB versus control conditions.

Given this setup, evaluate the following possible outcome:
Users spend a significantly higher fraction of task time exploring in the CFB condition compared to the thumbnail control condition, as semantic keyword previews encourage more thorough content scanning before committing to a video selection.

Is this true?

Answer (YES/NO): YES